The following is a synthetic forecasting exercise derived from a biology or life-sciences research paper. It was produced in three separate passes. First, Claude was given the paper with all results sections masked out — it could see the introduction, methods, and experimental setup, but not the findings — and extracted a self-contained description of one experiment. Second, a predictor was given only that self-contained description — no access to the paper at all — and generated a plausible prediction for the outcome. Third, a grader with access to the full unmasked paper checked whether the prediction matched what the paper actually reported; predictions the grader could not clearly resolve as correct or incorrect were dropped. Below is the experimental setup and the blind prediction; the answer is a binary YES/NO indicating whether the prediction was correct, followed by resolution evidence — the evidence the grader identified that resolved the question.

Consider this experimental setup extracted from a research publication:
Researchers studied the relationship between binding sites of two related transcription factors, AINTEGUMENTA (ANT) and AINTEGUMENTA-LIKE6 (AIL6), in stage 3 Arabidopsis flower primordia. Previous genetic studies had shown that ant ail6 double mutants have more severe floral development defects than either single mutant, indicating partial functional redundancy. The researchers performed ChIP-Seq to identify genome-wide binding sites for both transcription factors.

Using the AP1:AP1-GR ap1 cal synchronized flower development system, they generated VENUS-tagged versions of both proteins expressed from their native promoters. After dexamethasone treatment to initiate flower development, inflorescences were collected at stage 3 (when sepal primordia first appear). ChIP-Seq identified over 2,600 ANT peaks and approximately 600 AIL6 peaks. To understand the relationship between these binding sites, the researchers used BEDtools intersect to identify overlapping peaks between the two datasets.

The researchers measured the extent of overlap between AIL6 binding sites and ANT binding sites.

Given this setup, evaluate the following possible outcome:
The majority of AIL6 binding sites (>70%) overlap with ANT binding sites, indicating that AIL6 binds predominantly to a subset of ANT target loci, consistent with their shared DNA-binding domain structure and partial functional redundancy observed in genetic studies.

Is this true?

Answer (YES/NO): YES